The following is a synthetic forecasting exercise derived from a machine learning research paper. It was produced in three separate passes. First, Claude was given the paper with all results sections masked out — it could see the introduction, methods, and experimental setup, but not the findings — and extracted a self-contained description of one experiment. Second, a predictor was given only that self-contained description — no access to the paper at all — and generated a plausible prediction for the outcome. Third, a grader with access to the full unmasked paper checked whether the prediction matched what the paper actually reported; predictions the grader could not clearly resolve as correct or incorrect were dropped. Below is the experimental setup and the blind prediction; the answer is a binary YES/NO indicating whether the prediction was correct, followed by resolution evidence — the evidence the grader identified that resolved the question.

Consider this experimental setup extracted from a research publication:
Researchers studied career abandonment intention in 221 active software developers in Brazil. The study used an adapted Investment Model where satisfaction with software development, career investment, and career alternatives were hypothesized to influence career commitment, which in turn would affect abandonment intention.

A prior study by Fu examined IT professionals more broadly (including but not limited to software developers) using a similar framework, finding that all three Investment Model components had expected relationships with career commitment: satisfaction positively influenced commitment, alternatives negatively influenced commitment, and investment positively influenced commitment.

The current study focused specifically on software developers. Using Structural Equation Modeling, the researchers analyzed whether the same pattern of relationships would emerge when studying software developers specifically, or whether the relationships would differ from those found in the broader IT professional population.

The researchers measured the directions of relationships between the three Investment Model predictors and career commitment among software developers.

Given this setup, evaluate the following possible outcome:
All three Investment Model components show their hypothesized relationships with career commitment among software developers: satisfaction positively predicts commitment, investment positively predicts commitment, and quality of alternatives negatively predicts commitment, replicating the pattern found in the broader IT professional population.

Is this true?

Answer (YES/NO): NO